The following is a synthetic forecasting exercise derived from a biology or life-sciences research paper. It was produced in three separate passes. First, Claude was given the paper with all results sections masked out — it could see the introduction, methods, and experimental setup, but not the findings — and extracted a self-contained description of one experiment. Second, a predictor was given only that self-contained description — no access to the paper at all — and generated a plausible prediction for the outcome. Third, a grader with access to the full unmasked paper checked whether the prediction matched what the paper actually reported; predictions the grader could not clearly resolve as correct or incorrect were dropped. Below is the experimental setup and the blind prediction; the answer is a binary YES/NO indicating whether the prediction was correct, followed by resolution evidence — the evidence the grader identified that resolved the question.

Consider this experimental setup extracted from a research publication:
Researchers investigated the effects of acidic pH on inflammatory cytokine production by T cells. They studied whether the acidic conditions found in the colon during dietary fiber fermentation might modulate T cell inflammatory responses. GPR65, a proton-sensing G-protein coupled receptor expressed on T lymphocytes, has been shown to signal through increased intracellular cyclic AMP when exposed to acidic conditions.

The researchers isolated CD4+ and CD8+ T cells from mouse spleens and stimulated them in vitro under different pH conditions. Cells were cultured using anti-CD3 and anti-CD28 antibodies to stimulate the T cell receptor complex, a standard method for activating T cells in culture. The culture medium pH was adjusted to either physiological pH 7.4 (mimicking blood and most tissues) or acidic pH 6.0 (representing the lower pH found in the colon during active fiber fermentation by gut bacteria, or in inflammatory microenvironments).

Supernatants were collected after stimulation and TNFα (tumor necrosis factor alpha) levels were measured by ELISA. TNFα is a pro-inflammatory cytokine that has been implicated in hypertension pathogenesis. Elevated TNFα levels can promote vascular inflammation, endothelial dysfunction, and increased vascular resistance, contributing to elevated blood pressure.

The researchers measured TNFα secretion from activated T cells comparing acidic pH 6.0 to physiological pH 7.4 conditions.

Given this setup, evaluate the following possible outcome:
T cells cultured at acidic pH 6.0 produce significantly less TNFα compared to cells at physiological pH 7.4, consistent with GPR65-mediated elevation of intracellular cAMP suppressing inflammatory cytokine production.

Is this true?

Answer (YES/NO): YES